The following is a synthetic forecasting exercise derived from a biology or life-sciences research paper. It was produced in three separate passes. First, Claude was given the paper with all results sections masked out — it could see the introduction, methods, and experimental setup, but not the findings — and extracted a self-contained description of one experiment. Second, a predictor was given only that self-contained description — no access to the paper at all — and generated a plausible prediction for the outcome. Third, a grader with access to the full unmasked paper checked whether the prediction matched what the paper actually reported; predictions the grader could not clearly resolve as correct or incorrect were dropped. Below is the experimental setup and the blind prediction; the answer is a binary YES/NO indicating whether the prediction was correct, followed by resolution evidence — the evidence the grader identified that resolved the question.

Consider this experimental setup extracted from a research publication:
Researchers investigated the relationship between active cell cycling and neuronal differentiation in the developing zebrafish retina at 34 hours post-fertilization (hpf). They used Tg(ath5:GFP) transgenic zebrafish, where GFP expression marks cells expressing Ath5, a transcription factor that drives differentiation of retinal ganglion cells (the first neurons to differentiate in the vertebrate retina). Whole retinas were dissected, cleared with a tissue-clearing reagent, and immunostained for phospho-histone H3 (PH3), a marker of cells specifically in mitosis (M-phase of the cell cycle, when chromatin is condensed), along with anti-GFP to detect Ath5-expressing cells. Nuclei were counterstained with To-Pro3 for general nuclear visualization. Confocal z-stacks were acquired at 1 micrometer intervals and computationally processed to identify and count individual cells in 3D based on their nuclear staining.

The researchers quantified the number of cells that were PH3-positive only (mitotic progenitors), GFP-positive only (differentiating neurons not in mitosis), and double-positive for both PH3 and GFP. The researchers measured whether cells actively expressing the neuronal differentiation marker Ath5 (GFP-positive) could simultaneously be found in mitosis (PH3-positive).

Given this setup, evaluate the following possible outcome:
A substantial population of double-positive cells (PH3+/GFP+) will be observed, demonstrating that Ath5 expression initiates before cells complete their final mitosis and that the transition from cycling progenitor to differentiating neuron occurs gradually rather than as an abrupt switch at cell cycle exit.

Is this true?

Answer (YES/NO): NO